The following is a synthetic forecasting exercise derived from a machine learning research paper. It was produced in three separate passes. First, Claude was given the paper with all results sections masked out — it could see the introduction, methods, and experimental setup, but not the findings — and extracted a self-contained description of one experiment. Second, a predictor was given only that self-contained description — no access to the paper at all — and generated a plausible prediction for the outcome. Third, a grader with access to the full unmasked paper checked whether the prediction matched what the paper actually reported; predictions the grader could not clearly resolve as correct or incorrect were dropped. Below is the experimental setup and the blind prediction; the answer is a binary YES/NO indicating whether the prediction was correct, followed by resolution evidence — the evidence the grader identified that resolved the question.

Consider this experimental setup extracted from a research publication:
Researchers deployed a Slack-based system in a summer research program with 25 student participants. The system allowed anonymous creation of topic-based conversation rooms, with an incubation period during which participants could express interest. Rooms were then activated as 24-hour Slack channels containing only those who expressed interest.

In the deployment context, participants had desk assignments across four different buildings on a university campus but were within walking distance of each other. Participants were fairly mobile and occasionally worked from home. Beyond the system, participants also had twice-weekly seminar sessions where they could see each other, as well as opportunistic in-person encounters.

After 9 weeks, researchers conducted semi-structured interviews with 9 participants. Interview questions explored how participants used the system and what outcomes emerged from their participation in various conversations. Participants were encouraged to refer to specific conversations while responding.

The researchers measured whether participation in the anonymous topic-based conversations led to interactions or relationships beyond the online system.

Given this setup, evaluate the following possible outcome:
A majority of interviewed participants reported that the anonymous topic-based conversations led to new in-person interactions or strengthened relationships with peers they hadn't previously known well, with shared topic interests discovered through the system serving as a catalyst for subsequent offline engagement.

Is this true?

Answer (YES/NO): YES